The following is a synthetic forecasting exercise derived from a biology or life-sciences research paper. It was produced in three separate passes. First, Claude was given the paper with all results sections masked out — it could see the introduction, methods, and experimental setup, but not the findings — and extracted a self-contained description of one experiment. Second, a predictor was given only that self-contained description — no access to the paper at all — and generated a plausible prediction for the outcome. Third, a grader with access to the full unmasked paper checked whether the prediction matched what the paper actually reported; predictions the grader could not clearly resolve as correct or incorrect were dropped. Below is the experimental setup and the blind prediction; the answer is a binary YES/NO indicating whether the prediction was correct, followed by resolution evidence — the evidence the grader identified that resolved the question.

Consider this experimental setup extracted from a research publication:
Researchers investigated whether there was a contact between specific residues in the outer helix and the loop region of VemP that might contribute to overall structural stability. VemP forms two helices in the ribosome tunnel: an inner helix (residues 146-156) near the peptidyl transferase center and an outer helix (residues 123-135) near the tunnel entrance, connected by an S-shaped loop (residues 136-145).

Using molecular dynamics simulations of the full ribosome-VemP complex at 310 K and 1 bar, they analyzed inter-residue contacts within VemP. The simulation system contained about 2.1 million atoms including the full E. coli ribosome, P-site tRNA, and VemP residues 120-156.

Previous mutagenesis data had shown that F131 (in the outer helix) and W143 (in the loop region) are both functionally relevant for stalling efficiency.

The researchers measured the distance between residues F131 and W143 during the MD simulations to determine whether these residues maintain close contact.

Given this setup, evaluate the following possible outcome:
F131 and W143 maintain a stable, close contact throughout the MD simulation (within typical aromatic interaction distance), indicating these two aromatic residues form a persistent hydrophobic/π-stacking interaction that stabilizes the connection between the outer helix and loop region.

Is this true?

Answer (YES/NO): YES